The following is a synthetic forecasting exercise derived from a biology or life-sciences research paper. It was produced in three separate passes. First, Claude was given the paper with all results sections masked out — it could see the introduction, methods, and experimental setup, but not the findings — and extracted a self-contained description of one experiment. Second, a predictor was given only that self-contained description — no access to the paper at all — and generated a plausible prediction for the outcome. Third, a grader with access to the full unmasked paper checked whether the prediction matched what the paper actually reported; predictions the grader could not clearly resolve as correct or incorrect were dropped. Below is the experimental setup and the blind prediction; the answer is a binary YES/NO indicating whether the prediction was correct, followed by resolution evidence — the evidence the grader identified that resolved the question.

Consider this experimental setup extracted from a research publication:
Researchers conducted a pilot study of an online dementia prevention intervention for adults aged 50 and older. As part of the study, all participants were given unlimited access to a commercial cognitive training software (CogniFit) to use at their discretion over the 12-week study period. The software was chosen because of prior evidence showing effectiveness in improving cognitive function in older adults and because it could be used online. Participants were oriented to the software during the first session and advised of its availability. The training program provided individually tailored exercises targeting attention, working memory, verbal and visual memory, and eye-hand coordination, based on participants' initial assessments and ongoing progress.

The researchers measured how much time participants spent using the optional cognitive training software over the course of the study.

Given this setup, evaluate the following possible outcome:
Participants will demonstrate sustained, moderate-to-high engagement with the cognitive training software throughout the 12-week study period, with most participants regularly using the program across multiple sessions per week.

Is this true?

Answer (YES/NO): NO